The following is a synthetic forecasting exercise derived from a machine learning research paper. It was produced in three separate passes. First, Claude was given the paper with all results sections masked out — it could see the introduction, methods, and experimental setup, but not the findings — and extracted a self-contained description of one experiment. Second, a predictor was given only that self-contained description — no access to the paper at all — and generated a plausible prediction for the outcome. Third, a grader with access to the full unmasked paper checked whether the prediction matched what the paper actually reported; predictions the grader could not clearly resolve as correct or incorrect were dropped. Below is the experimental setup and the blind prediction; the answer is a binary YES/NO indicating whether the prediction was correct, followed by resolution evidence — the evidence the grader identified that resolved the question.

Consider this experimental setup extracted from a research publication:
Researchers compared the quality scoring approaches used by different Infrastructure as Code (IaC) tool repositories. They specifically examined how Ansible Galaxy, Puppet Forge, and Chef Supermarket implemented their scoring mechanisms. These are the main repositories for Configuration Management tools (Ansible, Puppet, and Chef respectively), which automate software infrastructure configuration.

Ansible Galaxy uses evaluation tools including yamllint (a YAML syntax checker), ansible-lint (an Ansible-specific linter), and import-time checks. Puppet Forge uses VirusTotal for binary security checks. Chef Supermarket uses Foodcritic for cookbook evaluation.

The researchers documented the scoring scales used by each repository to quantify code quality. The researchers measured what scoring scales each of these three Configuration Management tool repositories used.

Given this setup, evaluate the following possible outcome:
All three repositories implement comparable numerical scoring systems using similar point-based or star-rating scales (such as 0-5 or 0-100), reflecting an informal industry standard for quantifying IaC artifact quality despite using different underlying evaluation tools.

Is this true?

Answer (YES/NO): NO